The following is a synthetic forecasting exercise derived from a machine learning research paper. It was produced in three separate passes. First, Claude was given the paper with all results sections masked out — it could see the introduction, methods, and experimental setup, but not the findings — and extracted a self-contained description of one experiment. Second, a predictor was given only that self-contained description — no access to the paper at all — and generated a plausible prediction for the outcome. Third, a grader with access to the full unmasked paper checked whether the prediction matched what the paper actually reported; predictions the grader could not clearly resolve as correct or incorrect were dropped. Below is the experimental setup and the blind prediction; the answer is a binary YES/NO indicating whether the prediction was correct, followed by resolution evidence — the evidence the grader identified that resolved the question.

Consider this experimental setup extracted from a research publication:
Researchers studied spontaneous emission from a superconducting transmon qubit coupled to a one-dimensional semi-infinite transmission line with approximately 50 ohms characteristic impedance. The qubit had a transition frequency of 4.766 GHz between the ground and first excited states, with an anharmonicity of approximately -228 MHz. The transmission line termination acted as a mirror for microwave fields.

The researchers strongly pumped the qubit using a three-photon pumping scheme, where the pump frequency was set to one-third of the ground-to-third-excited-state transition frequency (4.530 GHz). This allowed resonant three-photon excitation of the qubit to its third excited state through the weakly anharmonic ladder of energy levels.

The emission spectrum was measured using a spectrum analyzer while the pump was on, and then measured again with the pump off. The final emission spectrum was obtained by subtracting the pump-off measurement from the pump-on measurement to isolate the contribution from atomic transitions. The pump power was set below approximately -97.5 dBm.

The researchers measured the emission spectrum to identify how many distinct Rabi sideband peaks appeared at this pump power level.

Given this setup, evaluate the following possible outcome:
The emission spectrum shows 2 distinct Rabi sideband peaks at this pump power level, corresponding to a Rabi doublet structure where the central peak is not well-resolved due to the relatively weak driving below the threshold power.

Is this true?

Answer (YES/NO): YES